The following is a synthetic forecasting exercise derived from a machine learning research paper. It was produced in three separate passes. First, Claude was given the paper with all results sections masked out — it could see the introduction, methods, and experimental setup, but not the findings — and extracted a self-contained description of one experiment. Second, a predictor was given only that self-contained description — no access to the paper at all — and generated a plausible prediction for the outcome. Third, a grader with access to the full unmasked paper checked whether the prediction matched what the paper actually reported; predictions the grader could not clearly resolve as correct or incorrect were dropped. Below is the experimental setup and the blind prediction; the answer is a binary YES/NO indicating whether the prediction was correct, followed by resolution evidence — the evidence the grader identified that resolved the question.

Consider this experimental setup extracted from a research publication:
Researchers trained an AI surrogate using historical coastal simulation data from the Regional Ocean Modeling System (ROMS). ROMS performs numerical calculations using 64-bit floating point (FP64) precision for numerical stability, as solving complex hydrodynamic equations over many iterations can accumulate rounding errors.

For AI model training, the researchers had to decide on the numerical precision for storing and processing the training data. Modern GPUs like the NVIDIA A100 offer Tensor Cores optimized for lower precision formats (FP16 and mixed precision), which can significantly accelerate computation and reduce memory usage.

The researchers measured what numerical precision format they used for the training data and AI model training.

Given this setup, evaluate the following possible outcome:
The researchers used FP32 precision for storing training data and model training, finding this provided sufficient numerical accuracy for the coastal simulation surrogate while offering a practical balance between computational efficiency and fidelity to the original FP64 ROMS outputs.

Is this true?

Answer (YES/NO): NO